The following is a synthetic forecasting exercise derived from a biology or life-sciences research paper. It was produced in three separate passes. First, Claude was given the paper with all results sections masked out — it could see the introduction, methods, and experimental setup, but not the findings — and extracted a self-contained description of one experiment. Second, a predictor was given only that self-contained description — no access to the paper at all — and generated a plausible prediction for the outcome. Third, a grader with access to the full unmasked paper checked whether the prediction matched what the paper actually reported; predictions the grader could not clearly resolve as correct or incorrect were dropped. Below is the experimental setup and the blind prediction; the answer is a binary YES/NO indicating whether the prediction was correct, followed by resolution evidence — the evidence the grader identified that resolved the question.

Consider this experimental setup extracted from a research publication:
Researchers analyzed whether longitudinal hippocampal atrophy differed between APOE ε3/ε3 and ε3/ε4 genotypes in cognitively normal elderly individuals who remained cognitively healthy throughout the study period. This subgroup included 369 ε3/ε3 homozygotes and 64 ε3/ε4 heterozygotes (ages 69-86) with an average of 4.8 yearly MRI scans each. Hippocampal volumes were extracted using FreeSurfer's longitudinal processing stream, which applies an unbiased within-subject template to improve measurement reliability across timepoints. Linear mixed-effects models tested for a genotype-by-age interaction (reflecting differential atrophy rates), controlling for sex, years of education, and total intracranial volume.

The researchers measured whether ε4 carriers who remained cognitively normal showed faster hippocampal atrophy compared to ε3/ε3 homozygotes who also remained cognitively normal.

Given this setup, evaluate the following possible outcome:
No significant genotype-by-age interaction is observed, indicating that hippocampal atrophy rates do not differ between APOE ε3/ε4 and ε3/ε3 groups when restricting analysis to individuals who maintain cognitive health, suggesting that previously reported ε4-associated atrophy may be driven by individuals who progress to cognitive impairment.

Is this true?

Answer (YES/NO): YES